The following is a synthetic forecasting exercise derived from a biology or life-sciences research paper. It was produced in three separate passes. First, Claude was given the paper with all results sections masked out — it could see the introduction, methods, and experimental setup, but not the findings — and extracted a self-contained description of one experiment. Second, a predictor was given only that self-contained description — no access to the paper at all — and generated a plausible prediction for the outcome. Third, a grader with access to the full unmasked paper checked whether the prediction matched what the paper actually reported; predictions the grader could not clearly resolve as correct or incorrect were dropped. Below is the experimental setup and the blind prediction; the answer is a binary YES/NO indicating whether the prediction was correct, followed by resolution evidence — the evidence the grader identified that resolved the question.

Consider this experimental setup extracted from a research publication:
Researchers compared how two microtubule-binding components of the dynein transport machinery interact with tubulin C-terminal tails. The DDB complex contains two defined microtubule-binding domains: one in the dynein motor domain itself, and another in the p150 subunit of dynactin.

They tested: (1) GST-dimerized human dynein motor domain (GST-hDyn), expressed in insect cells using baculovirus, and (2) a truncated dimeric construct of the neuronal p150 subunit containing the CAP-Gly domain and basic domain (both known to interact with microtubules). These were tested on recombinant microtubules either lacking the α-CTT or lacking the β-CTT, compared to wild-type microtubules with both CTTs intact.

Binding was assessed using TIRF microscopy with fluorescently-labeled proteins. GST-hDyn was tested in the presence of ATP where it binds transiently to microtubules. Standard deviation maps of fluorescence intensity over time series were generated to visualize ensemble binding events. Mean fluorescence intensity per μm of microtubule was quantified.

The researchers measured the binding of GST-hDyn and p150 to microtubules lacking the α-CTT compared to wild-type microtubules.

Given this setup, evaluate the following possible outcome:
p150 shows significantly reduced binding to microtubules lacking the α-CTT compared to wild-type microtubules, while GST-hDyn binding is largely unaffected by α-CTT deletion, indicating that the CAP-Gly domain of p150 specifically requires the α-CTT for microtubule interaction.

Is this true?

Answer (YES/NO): YES